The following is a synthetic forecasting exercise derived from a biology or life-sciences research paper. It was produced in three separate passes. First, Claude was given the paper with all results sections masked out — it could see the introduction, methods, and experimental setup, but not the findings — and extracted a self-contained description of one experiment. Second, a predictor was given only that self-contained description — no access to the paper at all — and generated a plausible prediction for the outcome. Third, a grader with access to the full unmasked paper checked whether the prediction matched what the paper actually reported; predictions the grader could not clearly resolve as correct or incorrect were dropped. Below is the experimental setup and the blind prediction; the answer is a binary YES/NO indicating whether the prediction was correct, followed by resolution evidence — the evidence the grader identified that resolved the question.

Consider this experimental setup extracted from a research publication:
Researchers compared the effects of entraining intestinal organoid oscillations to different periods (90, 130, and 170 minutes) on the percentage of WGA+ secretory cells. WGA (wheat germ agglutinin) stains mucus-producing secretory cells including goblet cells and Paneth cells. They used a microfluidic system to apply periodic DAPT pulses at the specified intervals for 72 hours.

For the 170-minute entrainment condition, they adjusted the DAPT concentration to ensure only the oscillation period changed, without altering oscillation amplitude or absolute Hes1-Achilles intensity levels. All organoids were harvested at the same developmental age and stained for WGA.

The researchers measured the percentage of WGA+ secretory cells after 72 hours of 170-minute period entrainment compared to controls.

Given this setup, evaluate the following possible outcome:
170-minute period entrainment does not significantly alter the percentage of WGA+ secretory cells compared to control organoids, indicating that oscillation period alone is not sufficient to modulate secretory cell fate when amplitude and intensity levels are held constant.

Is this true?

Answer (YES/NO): YES